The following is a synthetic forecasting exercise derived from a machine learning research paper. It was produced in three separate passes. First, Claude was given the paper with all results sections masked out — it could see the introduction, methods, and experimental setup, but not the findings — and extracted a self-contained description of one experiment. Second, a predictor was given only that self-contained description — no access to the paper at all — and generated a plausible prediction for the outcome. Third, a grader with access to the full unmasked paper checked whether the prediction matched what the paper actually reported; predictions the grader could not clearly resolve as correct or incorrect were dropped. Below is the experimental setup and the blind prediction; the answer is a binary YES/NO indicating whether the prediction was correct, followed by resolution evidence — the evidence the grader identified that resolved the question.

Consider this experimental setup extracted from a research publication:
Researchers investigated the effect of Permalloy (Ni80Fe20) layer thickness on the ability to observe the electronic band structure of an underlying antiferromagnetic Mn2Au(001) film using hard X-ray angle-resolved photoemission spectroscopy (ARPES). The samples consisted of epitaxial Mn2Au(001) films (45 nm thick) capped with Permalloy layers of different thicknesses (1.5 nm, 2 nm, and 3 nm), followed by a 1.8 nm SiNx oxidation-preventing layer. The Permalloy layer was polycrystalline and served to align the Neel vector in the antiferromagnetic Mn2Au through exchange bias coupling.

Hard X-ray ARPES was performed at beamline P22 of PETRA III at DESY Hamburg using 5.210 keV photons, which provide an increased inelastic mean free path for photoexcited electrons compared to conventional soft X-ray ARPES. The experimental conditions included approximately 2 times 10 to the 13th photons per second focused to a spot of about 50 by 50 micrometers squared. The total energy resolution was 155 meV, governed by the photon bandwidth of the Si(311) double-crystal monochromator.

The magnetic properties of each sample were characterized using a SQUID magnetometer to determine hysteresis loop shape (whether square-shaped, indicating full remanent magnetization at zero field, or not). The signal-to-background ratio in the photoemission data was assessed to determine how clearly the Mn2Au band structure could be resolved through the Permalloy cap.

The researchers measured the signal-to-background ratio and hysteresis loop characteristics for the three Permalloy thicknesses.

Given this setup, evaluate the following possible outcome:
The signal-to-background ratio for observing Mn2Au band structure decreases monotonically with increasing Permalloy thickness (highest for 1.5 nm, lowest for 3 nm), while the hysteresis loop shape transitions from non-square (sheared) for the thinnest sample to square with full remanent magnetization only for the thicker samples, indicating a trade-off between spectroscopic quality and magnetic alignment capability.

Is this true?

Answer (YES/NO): NO